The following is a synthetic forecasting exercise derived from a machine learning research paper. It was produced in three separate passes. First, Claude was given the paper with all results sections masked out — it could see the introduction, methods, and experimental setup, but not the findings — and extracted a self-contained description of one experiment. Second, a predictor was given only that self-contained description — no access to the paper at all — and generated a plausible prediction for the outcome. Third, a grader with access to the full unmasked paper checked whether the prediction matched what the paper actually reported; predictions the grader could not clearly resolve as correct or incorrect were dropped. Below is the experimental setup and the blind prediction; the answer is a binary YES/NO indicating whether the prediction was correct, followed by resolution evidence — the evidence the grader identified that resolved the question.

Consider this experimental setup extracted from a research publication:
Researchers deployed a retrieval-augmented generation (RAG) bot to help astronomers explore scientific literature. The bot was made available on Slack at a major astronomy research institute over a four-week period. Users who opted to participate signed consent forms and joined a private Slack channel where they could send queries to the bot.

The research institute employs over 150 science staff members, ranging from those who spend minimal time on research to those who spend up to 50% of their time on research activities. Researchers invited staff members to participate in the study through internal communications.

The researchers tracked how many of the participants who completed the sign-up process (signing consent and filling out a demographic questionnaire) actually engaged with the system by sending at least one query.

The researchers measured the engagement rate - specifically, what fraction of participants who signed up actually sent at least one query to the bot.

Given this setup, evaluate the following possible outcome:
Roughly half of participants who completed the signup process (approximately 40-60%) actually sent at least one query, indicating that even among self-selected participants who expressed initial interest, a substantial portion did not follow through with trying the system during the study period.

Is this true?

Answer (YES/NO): NO